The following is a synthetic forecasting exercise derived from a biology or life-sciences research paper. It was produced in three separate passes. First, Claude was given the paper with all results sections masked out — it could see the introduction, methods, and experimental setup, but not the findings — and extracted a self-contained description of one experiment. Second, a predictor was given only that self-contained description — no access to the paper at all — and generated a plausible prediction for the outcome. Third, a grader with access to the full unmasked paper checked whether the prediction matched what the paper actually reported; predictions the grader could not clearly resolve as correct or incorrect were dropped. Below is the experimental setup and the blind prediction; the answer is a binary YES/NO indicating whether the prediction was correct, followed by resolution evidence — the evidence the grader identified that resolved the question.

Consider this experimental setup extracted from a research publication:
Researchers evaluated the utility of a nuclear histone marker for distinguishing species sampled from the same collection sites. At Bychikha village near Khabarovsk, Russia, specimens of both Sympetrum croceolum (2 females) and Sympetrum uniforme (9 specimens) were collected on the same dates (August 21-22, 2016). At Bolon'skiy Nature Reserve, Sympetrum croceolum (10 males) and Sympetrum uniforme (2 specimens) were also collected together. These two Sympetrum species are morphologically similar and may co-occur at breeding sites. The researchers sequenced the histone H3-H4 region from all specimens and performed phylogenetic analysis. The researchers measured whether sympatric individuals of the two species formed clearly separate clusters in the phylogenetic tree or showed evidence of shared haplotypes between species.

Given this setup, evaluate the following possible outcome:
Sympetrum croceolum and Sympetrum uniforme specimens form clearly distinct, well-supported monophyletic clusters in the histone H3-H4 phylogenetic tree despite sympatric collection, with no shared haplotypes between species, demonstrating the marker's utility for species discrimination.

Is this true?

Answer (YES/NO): NO